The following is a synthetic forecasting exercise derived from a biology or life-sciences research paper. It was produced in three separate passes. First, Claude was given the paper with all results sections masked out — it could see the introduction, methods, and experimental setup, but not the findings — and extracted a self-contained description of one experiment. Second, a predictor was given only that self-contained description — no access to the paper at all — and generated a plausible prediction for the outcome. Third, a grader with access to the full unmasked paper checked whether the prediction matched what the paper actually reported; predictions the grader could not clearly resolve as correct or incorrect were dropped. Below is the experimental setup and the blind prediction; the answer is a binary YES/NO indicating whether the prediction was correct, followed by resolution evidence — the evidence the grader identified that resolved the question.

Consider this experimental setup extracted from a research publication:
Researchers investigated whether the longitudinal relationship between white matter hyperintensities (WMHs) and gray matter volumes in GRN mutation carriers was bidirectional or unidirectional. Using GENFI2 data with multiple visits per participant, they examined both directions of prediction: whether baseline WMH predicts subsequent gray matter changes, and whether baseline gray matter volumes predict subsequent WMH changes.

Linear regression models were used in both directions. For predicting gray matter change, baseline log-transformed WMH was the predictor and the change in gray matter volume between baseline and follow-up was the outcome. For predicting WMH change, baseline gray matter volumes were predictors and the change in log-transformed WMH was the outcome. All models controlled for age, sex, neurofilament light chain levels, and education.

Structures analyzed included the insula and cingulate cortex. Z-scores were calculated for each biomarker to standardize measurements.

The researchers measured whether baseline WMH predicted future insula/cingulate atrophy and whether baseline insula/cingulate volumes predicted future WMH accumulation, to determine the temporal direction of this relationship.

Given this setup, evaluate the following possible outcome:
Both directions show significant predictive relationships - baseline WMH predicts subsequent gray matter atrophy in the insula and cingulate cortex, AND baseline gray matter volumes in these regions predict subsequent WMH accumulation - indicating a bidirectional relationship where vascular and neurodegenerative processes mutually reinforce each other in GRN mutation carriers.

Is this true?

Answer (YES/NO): NO